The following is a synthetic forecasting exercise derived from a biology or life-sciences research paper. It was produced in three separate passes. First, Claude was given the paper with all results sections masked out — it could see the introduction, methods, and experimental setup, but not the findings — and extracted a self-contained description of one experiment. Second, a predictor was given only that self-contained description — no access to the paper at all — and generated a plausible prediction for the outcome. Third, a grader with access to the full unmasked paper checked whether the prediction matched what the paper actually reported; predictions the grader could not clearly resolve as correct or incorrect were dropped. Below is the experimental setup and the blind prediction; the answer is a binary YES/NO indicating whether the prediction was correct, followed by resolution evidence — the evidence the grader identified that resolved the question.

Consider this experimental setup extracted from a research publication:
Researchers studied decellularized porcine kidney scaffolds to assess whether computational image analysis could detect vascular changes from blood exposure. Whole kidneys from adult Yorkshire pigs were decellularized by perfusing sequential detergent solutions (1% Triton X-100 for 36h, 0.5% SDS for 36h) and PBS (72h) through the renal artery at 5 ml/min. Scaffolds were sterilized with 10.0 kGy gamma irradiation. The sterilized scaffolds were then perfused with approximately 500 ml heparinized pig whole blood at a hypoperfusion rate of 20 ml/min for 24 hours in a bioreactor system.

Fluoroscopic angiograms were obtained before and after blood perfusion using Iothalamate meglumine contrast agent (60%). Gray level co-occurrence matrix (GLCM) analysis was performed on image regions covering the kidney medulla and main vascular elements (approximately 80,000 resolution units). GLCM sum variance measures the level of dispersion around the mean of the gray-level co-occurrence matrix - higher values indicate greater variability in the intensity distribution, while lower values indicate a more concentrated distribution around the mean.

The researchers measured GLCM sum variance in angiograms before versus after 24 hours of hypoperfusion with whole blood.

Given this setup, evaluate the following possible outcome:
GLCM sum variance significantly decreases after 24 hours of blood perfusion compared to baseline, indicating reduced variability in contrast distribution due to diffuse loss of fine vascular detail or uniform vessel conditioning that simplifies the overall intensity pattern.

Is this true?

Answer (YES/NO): NO